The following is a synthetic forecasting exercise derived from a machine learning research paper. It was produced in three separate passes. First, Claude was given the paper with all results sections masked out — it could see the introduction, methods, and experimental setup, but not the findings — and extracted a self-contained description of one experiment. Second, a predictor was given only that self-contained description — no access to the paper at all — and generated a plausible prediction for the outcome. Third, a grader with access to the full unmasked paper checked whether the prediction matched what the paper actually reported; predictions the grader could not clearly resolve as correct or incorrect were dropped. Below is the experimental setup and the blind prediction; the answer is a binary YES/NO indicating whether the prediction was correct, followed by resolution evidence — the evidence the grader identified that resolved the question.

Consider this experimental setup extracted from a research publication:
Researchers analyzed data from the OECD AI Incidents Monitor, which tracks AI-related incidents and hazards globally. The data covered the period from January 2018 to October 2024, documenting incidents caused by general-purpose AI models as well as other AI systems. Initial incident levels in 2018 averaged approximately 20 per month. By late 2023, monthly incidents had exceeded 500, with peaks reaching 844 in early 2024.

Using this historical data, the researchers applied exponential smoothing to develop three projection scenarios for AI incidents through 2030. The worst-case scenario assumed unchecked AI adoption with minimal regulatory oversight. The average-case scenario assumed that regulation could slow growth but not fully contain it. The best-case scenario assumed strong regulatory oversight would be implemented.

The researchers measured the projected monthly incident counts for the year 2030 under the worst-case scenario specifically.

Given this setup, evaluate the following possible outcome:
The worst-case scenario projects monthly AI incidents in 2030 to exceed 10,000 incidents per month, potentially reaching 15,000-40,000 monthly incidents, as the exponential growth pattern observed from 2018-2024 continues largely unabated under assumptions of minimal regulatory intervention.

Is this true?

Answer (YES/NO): NO